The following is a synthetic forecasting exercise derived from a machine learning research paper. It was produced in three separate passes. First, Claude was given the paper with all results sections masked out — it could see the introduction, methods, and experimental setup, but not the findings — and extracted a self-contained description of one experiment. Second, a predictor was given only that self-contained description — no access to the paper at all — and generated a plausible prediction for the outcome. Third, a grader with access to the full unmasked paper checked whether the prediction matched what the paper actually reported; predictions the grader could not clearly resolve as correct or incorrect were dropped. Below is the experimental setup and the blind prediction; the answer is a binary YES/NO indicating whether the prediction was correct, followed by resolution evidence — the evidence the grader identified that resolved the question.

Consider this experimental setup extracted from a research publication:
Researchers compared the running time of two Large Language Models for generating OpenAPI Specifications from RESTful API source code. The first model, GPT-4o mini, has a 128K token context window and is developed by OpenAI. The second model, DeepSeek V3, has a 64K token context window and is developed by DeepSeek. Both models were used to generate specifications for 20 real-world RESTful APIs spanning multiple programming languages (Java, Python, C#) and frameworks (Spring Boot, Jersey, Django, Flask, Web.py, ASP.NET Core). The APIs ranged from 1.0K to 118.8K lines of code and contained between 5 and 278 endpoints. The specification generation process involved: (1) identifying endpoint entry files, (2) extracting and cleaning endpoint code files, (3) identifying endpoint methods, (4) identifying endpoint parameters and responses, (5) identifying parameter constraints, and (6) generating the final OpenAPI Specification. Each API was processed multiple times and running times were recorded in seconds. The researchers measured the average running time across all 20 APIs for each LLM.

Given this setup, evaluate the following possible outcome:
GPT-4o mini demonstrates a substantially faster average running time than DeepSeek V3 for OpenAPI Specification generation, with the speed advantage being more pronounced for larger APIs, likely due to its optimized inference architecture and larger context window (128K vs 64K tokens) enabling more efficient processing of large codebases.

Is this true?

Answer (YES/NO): NO